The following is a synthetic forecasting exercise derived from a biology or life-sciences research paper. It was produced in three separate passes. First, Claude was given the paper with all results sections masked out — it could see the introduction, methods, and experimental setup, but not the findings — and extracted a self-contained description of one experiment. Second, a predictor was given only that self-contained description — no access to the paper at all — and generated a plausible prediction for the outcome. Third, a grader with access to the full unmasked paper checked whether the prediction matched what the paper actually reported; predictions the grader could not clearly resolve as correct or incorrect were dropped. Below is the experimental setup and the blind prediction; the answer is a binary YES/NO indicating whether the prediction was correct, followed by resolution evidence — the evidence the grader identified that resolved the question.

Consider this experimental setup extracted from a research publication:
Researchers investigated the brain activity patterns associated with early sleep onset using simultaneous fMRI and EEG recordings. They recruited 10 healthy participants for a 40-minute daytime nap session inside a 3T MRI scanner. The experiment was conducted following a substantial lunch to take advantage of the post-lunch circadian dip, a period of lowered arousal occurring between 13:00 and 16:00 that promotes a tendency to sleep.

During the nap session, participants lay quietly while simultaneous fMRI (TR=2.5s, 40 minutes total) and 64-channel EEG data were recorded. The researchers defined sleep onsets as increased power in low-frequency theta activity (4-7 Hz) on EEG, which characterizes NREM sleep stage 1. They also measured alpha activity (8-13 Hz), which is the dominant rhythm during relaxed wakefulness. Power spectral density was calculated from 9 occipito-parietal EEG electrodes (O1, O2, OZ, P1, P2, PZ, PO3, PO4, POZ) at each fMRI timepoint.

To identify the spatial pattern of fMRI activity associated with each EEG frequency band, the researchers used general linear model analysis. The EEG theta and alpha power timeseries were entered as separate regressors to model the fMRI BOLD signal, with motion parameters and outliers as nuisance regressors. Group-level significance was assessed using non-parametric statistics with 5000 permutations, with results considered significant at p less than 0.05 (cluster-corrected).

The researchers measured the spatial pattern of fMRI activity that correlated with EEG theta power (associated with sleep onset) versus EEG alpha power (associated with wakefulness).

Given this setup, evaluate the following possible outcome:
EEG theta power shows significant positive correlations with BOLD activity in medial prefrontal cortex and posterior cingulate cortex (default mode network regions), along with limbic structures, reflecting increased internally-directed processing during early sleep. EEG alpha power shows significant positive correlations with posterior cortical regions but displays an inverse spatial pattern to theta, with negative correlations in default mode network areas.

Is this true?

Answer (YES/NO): NO